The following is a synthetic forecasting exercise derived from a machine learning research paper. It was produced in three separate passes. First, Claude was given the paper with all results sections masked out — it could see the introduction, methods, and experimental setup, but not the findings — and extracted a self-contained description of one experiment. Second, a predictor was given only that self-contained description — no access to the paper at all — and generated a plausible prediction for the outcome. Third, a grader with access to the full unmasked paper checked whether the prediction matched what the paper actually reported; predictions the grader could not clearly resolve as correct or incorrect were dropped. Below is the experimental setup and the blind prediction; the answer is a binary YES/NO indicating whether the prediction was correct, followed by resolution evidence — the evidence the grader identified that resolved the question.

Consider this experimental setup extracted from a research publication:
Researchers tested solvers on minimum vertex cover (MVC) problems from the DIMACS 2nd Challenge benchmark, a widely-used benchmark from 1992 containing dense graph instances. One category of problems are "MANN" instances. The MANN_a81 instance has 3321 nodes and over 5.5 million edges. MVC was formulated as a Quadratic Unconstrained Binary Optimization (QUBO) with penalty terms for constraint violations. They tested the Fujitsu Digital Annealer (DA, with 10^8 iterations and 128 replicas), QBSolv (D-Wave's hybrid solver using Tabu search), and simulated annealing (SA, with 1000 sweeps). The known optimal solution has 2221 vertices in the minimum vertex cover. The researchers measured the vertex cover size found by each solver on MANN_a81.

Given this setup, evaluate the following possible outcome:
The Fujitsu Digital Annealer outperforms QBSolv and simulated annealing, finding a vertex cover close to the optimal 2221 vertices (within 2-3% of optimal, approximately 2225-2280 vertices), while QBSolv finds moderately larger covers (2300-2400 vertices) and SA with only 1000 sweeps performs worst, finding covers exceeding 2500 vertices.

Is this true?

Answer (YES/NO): NO